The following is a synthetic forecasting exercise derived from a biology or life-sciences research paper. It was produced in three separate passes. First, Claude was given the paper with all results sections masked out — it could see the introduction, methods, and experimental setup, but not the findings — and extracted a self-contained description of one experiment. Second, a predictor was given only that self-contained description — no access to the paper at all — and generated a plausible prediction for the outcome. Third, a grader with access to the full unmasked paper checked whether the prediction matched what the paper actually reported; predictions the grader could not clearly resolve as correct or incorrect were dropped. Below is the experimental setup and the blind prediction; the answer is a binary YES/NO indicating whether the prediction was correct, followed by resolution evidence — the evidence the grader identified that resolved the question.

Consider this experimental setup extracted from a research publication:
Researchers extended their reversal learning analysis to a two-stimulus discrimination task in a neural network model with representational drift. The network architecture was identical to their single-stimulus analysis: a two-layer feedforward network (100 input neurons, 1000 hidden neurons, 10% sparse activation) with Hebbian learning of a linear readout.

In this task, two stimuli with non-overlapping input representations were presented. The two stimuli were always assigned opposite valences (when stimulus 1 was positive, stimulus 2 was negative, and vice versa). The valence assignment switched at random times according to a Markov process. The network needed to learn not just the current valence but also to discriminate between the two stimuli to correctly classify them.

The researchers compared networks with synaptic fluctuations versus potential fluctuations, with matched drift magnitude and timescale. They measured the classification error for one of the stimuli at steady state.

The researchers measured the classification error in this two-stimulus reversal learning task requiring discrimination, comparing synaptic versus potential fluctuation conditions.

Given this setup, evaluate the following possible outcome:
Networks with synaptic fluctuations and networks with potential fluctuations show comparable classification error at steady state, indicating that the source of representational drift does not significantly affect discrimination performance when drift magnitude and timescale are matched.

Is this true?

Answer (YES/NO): NO